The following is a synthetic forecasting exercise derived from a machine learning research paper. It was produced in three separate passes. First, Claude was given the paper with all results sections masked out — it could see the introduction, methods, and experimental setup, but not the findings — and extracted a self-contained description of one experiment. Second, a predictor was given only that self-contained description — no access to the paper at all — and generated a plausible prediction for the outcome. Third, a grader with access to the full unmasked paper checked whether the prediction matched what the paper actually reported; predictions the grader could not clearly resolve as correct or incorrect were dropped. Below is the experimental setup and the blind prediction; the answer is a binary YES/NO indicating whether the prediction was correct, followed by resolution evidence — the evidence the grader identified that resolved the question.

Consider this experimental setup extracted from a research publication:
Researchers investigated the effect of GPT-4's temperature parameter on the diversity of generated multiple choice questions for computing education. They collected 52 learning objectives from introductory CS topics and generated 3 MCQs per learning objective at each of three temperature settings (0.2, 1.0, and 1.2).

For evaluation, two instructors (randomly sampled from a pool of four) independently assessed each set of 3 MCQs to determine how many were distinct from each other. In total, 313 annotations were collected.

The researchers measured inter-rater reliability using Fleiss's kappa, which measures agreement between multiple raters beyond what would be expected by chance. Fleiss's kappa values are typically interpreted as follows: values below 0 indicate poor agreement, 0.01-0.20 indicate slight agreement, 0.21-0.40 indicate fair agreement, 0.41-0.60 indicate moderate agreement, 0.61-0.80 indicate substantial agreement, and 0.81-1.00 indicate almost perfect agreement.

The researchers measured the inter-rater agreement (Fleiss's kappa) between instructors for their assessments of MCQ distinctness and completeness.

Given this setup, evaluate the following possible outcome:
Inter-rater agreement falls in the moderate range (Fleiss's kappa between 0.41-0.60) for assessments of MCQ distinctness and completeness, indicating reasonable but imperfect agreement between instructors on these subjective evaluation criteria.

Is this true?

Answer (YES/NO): NO